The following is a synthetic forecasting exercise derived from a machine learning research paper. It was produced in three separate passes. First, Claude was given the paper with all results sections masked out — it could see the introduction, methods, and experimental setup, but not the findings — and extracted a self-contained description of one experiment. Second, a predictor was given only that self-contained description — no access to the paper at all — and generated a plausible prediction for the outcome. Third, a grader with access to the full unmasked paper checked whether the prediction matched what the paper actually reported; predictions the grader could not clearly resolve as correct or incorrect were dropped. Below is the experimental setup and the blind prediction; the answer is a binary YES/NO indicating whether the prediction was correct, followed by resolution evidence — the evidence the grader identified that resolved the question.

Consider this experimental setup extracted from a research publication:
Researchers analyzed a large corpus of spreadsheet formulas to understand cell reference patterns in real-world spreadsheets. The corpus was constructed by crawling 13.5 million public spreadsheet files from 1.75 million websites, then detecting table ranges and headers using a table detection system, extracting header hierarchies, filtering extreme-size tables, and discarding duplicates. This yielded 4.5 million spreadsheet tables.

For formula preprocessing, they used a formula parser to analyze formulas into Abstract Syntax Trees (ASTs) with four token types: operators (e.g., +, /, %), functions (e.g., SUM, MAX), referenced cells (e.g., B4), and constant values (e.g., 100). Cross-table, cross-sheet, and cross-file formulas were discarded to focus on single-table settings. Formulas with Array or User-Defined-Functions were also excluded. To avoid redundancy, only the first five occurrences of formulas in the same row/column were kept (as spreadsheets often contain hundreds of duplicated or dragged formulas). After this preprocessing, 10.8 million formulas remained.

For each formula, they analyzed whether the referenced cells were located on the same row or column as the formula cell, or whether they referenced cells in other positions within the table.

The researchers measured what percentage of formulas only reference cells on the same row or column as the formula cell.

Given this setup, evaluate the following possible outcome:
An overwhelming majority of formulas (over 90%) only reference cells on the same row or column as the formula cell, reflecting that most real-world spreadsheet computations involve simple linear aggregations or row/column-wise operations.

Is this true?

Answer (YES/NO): NO